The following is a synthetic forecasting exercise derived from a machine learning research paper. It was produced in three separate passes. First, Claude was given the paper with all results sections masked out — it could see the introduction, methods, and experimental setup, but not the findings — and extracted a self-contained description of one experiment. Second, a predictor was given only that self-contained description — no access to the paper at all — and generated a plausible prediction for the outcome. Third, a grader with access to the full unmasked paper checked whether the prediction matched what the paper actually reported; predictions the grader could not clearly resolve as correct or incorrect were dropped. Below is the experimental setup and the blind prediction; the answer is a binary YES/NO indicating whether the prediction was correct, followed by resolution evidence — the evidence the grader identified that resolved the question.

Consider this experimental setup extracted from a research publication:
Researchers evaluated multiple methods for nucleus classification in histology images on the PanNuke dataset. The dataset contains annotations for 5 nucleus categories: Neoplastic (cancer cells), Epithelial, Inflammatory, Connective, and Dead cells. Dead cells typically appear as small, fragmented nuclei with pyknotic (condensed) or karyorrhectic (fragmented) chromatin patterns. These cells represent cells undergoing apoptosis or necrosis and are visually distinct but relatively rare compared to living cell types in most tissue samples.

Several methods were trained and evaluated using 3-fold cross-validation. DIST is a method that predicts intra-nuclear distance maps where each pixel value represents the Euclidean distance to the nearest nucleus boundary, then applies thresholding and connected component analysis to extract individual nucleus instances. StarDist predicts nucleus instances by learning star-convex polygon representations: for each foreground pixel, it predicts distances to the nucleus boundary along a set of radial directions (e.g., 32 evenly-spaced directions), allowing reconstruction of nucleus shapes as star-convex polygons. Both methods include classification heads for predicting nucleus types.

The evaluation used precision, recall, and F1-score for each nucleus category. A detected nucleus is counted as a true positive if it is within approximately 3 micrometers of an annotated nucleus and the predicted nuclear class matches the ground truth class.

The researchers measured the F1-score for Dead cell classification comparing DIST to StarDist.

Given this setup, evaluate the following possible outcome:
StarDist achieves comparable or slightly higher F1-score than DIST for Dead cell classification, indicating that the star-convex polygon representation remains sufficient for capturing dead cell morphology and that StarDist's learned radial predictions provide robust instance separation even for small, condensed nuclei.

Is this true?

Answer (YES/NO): NO